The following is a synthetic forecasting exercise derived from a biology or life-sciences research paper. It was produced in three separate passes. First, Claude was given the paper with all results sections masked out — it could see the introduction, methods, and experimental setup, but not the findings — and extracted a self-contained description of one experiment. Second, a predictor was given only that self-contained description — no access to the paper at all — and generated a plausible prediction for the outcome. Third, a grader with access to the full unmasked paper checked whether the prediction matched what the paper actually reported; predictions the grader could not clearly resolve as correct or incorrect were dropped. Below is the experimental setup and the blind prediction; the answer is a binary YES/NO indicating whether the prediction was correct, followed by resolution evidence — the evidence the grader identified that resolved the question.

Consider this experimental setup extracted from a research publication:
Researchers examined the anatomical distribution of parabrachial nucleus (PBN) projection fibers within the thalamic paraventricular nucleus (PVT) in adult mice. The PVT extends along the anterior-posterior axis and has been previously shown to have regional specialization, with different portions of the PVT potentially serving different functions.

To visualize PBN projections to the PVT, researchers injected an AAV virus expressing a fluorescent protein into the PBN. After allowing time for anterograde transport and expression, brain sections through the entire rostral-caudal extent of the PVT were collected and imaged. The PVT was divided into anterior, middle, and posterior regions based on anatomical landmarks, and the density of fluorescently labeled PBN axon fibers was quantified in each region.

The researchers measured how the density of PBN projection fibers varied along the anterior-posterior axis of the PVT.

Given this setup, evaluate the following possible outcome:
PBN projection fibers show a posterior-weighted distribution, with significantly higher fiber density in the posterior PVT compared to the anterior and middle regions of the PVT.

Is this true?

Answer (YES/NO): NO